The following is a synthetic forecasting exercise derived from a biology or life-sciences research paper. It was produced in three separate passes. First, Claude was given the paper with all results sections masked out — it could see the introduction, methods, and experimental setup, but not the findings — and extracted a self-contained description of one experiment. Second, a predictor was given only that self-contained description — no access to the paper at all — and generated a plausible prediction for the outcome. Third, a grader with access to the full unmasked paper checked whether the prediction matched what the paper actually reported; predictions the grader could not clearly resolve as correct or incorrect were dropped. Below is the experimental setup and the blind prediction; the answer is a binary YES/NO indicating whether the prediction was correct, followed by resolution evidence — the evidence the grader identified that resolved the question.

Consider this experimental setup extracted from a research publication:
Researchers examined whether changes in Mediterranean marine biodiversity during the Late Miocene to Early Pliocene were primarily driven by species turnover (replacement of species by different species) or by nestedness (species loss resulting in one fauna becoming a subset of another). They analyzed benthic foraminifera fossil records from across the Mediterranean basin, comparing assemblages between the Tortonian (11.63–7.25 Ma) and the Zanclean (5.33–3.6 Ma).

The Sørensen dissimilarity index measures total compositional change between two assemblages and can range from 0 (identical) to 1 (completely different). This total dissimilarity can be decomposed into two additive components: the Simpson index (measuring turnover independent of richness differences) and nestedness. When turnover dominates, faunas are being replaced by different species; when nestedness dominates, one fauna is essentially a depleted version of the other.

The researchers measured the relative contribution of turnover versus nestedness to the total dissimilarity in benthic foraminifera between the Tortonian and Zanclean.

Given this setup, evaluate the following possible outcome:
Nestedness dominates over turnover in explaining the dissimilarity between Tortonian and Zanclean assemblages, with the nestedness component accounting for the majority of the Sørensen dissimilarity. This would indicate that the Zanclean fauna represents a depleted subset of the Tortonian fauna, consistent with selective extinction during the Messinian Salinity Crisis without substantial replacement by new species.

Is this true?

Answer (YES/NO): NO